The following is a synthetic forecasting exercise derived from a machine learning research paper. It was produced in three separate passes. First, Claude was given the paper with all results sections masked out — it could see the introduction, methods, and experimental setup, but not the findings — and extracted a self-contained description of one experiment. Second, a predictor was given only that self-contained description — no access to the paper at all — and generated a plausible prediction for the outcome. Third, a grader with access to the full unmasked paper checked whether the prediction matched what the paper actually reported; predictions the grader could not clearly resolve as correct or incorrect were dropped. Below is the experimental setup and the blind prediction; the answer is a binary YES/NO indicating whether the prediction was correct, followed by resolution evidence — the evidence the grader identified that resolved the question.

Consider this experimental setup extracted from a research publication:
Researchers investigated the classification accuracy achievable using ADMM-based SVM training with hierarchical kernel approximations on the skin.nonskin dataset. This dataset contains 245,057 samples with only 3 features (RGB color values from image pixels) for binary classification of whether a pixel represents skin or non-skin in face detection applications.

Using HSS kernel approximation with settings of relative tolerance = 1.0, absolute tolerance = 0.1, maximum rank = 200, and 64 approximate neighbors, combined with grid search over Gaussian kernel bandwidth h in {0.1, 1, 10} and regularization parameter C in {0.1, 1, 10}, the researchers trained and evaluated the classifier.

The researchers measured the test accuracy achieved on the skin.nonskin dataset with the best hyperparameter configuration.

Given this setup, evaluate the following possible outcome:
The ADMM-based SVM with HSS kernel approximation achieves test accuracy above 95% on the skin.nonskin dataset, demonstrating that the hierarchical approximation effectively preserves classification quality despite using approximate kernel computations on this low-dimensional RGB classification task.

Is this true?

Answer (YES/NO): YES